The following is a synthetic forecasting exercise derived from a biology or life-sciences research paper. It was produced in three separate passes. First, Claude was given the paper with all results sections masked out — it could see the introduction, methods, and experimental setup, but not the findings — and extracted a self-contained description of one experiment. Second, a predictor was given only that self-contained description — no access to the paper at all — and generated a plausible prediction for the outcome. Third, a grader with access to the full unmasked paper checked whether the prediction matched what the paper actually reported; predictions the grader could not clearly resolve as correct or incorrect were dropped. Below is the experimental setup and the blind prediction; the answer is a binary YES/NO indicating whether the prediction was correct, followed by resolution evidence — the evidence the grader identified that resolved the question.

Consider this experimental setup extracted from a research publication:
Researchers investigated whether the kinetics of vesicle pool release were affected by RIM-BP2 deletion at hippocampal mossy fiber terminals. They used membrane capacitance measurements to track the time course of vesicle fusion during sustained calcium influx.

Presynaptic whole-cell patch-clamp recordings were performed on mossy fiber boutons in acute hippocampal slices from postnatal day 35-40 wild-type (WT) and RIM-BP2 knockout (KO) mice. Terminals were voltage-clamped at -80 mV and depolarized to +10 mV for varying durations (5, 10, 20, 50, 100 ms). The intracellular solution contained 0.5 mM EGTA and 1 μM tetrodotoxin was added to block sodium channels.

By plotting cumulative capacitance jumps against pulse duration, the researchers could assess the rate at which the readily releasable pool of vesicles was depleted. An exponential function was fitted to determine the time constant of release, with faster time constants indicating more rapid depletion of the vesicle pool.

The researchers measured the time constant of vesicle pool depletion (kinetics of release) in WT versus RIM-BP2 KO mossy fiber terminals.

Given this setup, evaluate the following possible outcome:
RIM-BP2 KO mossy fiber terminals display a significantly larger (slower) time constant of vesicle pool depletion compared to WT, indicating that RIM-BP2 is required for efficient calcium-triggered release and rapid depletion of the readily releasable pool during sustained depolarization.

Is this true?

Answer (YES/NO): NO